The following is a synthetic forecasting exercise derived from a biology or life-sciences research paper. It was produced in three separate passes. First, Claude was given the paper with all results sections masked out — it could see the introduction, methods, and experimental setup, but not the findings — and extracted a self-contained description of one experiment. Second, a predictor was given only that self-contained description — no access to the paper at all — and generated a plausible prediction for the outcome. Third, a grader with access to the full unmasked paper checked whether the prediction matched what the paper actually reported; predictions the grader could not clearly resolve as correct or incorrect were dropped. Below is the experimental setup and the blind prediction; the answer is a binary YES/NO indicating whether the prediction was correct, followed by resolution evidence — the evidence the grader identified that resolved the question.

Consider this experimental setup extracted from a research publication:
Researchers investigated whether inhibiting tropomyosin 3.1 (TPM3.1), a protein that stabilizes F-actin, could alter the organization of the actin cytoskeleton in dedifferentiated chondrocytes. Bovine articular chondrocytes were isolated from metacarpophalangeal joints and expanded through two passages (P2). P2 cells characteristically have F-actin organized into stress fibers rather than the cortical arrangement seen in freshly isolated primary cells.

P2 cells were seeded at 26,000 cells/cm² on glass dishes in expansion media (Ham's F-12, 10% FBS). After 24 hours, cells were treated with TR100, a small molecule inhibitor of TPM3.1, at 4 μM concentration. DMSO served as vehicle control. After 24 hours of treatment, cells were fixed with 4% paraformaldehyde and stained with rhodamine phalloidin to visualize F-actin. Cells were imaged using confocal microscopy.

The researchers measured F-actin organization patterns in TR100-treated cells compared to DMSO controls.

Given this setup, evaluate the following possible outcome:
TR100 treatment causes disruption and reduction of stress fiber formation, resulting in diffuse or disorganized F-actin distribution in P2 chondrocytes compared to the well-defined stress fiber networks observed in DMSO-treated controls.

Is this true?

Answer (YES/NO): NO